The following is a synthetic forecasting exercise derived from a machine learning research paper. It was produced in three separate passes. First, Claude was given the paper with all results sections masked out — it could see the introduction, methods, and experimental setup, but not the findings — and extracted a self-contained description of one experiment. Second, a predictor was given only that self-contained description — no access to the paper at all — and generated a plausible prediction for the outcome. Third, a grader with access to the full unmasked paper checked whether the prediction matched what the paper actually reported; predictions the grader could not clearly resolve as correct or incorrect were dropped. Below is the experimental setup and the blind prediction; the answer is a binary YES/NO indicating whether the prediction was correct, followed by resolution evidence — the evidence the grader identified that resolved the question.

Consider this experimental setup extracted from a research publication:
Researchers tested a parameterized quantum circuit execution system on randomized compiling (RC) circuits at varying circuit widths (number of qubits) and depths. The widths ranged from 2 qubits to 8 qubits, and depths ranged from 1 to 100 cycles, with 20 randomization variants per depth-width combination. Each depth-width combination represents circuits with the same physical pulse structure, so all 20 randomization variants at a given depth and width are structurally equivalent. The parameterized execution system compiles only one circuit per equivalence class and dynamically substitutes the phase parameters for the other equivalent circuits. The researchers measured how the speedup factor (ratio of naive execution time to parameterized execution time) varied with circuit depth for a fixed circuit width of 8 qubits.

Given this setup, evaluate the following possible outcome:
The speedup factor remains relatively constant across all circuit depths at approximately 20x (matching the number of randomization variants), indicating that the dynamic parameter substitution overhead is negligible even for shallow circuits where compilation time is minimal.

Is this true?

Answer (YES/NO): NO